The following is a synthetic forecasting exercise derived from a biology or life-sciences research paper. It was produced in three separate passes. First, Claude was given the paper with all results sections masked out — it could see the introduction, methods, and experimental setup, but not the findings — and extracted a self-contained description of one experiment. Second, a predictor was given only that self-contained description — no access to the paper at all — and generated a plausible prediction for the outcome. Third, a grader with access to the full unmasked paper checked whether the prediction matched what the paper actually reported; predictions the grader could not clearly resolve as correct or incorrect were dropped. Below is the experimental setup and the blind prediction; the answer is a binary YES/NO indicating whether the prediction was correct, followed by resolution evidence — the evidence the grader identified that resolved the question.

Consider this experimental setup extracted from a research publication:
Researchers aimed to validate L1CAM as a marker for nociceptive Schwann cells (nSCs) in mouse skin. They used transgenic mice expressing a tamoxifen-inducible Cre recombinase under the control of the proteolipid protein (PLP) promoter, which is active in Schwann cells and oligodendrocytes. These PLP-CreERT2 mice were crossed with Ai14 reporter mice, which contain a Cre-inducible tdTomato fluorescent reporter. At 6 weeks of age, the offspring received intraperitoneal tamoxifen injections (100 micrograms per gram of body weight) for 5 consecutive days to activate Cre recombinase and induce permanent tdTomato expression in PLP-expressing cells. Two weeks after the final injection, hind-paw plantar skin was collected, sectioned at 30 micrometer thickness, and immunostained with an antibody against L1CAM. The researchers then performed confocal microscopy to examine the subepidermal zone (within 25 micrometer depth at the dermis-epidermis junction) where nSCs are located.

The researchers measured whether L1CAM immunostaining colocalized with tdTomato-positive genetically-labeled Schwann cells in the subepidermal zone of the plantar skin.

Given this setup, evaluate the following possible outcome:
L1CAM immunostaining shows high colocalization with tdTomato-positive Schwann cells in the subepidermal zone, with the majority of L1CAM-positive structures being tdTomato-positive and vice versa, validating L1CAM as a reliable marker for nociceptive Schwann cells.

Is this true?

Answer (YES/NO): YES